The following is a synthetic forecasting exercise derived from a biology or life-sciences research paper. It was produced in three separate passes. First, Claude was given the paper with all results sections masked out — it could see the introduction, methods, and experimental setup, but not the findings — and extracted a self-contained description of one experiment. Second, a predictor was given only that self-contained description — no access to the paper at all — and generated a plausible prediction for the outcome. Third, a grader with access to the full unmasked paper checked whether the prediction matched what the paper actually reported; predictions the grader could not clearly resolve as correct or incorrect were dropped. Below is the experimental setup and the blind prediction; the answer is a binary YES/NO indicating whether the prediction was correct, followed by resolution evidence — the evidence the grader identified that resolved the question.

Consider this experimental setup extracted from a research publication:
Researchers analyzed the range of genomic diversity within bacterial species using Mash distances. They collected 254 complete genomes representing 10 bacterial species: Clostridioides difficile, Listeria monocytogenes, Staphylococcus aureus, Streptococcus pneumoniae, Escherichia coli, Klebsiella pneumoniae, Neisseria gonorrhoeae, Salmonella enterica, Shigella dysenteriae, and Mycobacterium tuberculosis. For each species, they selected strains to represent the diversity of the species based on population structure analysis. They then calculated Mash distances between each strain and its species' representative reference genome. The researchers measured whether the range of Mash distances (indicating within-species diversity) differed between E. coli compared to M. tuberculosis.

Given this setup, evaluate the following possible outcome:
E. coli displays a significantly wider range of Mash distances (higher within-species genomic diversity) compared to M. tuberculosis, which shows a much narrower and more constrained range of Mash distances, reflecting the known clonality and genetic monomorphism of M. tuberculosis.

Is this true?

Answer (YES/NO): YES